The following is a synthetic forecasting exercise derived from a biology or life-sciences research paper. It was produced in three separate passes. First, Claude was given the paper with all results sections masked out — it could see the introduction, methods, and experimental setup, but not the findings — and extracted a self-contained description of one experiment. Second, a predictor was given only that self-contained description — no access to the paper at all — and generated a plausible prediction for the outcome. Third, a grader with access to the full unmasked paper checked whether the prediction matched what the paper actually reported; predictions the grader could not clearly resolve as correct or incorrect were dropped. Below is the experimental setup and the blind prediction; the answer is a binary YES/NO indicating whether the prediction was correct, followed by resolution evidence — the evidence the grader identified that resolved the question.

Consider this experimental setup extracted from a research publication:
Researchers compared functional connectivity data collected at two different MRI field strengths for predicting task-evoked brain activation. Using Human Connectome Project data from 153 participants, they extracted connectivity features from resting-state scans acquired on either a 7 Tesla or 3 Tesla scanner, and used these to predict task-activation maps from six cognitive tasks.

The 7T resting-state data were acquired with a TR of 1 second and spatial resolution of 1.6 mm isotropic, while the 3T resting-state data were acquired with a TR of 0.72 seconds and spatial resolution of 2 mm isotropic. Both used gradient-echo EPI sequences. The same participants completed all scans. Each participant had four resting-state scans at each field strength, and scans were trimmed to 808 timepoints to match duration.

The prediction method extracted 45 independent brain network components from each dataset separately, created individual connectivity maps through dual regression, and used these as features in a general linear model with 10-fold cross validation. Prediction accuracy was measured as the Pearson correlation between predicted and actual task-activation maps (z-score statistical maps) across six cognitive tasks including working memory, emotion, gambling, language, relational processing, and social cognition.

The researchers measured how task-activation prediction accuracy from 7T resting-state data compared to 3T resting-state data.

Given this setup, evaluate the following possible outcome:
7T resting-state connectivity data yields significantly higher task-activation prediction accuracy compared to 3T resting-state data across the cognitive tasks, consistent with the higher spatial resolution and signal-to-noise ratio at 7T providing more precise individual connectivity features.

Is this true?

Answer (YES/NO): NO